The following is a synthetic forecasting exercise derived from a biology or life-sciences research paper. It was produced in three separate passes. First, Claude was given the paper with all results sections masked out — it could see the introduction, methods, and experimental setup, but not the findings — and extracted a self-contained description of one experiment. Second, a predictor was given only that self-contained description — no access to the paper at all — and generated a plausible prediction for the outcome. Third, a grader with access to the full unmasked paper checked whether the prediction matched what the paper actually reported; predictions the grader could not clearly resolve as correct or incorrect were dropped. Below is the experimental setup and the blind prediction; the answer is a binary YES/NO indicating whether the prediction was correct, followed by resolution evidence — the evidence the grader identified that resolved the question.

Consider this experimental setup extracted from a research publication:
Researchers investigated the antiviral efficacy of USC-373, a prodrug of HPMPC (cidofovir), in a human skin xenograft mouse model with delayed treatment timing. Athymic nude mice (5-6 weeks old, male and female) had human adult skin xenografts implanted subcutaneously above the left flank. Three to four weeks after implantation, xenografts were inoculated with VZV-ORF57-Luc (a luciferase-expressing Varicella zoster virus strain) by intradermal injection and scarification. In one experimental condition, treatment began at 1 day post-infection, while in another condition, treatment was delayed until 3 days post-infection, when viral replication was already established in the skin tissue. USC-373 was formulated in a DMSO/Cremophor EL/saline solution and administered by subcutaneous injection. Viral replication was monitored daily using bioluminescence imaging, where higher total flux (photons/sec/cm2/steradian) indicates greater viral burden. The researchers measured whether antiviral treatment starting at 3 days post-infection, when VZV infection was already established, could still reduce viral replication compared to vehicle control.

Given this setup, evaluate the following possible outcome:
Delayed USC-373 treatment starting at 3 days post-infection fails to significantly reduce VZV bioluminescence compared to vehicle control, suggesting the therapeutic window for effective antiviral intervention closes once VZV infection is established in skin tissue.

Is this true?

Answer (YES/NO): NO